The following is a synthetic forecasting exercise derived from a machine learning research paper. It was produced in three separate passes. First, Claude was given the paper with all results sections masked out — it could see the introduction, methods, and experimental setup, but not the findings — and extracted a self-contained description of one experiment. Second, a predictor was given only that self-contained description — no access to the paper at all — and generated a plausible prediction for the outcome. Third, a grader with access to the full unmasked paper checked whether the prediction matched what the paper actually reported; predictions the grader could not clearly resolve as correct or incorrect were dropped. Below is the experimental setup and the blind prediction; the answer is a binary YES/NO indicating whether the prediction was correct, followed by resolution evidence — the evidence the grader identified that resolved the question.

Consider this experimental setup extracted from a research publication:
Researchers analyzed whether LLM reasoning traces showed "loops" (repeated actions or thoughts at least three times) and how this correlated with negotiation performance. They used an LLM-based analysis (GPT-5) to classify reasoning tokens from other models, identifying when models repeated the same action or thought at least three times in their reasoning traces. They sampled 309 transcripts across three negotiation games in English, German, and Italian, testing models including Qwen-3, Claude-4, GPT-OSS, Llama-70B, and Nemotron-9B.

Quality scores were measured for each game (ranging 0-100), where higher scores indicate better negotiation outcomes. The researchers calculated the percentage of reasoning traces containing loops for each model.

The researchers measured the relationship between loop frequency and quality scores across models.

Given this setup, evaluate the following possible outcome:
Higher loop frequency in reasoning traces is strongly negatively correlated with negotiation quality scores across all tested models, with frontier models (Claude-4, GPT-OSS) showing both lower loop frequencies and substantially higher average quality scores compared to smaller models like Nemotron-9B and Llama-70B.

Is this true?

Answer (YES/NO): NO